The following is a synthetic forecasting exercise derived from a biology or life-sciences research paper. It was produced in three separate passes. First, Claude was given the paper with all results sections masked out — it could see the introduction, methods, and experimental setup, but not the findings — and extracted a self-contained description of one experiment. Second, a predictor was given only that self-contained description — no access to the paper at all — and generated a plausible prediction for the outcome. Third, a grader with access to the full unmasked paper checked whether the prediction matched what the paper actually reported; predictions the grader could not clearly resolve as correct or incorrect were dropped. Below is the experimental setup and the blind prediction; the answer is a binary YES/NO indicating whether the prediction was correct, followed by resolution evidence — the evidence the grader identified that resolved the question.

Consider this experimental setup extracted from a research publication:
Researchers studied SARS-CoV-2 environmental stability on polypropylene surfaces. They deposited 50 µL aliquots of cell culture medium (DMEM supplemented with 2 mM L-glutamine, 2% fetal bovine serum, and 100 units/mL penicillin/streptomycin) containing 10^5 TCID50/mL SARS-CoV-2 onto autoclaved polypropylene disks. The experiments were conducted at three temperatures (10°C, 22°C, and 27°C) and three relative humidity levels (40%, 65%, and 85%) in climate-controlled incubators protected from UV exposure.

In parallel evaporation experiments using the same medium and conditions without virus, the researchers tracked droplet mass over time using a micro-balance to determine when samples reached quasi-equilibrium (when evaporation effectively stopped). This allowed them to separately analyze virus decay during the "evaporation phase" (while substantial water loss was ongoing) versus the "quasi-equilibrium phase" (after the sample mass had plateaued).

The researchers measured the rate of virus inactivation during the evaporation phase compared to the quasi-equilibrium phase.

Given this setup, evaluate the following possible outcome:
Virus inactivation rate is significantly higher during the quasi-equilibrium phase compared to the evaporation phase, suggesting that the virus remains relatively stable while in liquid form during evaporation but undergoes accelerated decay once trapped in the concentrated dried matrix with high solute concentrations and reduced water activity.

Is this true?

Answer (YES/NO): YES